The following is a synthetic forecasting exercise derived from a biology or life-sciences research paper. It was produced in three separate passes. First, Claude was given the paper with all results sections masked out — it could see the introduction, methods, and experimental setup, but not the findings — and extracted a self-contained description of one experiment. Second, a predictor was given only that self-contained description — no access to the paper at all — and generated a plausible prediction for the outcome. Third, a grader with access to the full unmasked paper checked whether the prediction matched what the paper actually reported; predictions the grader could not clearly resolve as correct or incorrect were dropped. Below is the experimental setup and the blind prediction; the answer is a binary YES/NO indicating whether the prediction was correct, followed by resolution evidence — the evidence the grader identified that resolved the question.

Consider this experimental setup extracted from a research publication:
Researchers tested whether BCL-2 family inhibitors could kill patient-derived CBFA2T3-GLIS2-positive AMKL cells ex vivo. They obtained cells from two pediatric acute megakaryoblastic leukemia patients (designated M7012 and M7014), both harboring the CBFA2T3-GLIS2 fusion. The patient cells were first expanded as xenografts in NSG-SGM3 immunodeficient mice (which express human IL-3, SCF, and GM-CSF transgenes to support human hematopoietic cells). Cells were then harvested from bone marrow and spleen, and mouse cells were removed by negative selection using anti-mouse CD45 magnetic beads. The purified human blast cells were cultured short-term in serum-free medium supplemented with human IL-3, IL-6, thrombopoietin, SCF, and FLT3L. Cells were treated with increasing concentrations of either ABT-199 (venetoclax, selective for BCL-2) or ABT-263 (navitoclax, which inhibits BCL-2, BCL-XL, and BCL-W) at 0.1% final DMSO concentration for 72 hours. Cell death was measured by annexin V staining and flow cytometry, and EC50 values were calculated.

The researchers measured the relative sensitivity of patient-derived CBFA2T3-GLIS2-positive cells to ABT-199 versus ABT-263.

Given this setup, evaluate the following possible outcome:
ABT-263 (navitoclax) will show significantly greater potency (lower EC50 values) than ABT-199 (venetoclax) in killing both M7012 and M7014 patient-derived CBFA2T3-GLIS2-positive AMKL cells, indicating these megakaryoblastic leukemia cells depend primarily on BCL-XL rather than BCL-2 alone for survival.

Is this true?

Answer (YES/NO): YES